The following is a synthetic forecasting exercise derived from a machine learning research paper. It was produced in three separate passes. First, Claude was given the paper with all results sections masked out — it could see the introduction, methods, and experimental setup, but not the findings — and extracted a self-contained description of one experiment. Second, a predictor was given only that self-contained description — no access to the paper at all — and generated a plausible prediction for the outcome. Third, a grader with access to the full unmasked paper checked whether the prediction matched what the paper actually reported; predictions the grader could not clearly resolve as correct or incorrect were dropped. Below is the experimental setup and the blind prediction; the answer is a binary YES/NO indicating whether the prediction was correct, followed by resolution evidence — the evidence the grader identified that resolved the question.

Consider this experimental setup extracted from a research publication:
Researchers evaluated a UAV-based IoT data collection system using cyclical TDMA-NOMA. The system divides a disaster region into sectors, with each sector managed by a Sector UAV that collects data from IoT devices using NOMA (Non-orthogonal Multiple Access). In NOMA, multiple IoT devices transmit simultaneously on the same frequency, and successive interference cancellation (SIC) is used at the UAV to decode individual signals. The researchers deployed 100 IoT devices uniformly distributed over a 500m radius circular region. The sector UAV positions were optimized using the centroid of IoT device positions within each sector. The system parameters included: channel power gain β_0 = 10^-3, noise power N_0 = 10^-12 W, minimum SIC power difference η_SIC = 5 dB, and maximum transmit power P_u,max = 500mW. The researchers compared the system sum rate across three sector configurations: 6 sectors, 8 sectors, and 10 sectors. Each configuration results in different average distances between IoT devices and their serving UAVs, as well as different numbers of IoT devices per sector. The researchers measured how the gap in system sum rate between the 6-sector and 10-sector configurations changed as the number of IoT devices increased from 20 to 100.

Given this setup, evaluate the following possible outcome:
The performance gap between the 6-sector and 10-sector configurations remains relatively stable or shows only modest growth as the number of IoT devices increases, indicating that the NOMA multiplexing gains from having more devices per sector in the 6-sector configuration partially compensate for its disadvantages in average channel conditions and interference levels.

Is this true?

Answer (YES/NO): NO